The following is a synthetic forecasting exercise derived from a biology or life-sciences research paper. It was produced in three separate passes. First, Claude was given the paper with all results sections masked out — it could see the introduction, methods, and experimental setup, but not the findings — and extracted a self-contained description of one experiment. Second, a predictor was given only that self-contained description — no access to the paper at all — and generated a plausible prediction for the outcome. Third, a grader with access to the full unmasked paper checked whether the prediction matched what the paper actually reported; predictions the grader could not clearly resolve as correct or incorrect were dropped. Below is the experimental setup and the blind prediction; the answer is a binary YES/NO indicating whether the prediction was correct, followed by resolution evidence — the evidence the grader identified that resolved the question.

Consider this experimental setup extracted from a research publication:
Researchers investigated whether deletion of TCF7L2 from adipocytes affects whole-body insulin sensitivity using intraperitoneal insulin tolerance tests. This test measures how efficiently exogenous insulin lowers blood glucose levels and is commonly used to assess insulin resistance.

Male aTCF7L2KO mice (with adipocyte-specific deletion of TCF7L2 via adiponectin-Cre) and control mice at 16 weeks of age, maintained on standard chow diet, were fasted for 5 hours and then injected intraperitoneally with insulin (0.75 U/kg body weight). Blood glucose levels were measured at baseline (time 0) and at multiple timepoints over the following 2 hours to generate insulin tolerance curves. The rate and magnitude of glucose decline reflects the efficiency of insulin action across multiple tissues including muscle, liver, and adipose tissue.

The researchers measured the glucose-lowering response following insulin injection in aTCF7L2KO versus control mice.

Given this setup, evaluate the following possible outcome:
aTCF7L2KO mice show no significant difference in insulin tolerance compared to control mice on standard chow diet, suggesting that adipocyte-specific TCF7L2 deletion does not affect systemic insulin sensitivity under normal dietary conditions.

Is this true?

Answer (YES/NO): YES